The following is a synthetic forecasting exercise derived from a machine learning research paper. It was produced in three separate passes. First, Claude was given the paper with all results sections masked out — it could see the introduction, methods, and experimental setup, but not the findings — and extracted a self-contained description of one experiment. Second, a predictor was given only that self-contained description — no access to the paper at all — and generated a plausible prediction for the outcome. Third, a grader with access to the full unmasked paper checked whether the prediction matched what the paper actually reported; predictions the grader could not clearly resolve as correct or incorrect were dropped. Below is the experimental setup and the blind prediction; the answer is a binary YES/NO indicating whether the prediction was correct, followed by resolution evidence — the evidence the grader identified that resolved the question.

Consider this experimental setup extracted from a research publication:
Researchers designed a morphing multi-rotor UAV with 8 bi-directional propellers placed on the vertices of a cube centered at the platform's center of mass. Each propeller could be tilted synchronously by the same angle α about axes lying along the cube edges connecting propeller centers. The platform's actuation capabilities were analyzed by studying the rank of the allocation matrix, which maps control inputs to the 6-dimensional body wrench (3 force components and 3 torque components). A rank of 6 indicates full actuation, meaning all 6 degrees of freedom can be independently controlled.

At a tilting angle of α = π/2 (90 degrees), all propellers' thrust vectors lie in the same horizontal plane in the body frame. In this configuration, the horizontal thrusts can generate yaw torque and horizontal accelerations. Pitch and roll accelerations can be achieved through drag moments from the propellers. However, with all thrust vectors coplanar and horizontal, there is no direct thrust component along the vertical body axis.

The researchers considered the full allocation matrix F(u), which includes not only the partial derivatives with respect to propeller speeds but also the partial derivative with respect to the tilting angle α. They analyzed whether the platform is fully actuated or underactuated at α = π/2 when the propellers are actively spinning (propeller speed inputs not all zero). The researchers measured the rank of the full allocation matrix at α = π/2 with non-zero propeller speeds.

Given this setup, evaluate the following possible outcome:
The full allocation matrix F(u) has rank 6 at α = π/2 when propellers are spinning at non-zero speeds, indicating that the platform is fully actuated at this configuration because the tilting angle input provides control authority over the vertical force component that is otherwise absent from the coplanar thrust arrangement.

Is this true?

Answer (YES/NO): YES